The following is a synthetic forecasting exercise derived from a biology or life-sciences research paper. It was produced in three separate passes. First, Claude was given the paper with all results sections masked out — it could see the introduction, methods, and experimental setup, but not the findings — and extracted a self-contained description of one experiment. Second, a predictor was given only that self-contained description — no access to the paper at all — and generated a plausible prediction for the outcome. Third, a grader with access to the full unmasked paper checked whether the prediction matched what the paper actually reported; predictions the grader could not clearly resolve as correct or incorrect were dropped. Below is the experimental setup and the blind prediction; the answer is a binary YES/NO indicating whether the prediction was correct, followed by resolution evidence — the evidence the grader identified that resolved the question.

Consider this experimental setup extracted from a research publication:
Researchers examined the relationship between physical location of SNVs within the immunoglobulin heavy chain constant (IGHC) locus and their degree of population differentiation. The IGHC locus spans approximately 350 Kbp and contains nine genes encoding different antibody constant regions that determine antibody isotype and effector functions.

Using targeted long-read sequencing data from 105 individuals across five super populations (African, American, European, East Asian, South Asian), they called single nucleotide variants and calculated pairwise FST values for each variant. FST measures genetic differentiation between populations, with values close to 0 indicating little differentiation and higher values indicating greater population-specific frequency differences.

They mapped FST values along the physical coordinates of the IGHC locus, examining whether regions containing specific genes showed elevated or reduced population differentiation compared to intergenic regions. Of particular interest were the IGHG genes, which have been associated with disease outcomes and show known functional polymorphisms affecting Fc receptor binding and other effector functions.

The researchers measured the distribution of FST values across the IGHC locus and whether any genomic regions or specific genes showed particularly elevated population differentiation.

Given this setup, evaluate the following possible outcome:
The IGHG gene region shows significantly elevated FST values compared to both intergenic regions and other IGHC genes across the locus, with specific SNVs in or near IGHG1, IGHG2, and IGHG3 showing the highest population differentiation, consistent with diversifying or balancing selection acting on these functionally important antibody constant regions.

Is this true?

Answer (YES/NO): NO